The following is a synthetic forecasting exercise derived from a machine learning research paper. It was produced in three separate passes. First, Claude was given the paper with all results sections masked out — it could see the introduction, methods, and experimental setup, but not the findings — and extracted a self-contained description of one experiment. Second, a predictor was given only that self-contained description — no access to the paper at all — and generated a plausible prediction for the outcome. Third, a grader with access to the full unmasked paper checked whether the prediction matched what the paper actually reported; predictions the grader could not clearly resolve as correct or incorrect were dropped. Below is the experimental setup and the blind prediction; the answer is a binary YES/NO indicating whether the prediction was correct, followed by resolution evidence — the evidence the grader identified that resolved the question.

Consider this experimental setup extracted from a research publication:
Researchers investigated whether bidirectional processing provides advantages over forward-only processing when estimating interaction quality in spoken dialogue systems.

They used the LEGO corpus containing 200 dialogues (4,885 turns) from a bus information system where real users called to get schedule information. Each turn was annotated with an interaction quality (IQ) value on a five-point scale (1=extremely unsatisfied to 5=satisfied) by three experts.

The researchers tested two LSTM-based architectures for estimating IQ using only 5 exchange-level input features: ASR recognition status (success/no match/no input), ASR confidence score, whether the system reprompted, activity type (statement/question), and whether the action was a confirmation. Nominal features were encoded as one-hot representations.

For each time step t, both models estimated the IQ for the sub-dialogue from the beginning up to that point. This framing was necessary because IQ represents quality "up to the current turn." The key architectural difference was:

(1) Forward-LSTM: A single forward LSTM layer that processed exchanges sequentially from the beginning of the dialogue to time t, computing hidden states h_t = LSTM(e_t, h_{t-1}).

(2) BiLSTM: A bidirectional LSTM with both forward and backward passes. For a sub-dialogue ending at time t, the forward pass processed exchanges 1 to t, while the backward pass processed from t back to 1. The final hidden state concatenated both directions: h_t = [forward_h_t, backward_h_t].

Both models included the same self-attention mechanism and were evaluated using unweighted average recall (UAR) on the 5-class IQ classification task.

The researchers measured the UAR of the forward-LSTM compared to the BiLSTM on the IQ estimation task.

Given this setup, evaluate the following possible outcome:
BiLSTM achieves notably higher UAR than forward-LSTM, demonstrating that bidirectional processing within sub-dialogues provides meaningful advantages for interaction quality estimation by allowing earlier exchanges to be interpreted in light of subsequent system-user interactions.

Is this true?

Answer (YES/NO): NO